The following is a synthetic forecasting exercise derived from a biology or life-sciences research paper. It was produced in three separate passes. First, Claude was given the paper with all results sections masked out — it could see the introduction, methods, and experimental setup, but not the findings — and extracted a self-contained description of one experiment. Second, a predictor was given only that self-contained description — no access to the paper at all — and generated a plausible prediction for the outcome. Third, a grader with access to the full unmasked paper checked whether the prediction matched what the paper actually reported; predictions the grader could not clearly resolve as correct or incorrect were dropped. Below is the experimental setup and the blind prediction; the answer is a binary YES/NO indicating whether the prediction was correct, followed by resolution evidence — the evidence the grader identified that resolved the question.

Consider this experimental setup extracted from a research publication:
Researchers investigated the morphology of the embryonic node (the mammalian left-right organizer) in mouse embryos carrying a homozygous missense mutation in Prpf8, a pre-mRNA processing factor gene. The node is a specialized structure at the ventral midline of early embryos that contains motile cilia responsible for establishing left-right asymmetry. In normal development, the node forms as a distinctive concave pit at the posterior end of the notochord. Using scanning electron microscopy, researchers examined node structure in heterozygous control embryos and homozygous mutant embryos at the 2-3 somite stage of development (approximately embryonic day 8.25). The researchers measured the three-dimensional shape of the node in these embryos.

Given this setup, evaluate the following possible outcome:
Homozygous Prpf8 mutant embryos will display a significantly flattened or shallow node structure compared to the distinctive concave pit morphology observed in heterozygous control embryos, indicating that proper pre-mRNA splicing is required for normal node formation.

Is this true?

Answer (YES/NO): YES